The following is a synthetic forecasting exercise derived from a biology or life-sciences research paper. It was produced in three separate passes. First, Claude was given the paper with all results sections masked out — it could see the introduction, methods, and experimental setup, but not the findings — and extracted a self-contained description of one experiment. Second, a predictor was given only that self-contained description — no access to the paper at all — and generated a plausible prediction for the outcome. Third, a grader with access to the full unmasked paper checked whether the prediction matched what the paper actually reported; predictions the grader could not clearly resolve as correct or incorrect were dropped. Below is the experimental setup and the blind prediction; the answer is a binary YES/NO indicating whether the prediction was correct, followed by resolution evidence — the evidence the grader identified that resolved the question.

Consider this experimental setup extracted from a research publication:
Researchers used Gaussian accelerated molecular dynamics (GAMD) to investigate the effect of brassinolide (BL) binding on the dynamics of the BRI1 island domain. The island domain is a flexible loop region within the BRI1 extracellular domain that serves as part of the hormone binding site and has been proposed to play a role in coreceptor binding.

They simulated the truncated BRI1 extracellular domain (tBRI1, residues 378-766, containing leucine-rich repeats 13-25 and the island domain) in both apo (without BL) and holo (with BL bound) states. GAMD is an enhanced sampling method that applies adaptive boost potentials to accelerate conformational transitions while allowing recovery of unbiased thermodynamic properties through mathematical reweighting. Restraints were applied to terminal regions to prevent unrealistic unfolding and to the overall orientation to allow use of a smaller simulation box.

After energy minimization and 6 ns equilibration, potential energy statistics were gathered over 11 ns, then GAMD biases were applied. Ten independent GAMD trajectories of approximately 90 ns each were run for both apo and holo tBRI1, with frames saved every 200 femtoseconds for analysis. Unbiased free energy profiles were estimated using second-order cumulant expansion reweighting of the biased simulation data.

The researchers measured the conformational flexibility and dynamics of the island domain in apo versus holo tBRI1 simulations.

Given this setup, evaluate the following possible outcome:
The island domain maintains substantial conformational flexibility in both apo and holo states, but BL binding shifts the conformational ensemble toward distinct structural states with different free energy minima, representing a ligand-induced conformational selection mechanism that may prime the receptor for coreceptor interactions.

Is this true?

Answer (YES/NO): NO